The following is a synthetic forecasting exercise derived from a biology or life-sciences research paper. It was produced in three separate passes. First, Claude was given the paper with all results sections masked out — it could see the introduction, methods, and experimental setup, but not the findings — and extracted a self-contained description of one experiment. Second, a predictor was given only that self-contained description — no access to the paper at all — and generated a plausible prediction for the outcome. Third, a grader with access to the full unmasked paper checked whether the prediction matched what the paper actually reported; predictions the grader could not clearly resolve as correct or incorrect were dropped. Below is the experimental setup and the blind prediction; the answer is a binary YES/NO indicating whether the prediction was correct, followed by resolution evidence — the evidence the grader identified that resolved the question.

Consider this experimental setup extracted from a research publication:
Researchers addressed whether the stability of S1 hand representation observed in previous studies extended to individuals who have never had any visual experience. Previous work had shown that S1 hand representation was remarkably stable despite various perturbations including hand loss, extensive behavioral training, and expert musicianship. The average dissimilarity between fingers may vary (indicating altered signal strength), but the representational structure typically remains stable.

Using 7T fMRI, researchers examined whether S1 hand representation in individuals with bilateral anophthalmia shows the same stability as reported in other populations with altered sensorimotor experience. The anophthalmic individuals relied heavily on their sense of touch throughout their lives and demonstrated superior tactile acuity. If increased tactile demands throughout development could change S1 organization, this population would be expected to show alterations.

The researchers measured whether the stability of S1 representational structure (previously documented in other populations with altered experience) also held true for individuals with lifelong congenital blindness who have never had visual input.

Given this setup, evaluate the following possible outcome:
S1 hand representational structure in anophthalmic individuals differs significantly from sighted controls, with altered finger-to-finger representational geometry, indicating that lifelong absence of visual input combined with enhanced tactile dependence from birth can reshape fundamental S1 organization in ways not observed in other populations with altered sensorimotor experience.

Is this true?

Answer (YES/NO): NO